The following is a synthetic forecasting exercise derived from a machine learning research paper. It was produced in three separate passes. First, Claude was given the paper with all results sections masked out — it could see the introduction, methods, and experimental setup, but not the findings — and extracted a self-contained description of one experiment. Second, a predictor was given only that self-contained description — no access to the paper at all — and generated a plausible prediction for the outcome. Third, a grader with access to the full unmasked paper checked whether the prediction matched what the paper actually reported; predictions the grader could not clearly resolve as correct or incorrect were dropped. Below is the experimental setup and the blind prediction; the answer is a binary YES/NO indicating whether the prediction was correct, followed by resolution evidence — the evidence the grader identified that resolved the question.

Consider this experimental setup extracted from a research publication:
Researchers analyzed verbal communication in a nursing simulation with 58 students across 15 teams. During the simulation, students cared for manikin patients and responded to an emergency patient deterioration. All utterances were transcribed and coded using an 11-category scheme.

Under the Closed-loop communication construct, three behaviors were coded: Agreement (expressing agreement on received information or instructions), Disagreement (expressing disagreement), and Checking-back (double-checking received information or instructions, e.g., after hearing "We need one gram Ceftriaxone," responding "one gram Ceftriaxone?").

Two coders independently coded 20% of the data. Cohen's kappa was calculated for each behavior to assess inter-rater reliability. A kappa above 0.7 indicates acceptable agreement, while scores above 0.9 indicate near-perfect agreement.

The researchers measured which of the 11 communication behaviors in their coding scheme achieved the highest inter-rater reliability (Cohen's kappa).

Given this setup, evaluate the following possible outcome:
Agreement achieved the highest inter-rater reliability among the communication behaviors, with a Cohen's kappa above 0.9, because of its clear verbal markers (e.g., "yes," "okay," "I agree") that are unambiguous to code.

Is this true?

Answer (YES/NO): NO